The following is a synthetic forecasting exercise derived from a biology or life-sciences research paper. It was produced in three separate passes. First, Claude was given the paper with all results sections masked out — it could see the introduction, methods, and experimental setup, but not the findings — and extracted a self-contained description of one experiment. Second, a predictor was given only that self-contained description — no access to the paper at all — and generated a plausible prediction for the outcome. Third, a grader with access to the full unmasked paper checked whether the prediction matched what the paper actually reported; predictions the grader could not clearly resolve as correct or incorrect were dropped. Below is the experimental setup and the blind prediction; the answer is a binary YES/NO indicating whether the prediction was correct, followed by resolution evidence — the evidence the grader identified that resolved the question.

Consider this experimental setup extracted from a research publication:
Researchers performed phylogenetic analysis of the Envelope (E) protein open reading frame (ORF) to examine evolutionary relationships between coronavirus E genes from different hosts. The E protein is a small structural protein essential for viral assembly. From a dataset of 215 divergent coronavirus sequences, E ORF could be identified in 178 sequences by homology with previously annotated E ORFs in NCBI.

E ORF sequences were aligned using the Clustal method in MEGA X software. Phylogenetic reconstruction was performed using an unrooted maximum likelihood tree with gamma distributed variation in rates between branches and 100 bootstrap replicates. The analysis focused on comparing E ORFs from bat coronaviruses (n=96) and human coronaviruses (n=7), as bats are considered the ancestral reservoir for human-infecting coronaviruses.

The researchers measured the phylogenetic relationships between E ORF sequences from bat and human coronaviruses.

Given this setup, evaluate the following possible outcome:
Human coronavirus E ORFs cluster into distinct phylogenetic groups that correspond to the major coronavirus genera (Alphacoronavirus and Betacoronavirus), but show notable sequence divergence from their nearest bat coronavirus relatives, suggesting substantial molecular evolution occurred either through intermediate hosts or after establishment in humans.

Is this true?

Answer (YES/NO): NO